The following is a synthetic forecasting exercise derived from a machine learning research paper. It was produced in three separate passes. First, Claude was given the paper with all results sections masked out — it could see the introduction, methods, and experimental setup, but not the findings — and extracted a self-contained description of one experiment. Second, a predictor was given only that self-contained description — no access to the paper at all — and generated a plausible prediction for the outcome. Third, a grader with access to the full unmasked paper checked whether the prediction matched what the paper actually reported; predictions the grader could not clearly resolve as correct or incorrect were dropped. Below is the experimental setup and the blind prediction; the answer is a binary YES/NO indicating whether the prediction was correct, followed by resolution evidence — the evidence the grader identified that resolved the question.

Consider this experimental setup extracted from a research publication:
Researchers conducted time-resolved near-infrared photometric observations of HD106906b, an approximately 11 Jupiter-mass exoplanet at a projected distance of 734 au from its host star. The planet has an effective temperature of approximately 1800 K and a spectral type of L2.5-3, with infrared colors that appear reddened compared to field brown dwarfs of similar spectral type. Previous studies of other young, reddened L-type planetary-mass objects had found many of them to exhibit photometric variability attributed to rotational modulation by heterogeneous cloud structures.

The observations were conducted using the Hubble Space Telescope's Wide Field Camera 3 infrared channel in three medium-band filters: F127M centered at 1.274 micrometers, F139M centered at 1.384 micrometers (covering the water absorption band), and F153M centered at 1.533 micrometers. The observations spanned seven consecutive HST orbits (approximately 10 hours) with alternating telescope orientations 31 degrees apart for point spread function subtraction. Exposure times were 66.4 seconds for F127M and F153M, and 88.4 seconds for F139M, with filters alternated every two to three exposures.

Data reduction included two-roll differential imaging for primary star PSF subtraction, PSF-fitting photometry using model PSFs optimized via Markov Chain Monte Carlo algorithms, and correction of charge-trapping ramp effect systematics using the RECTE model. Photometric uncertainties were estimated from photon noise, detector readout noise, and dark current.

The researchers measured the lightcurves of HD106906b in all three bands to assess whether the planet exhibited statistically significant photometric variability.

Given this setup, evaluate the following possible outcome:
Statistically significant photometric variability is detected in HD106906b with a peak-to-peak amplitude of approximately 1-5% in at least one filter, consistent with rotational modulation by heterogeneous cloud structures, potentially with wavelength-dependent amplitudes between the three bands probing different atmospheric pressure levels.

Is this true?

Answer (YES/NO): NO